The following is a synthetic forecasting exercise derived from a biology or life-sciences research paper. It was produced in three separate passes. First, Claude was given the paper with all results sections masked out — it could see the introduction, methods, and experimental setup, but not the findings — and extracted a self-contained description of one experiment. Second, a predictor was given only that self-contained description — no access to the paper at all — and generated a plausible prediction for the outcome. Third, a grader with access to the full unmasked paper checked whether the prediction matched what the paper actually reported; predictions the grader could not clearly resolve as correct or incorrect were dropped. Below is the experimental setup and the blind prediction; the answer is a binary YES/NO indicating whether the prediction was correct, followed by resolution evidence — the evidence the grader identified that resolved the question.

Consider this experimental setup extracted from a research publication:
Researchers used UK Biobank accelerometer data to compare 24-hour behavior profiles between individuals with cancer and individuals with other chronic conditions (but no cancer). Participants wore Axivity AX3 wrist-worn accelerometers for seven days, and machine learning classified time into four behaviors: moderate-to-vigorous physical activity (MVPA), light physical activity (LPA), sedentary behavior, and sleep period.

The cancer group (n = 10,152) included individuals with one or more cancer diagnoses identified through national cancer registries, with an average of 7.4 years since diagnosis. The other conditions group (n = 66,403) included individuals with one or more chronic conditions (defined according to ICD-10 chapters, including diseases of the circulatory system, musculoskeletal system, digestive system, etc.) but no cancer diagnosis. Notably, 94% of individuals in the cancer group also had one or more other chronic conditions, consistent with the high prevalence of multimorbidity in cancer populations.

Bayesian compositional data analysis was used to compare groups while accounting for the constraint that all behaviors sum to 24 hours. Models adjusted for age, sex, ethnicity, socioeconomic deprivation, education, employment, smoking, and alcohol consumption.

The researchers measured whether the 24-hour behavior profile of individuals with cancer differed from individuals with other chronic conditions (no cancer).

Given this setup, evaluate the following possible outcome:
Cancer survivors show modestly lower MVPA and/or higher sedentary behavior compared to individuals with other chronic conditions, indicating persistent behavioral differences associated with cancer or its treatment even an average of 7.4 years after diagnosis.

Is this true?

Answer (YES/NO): NO